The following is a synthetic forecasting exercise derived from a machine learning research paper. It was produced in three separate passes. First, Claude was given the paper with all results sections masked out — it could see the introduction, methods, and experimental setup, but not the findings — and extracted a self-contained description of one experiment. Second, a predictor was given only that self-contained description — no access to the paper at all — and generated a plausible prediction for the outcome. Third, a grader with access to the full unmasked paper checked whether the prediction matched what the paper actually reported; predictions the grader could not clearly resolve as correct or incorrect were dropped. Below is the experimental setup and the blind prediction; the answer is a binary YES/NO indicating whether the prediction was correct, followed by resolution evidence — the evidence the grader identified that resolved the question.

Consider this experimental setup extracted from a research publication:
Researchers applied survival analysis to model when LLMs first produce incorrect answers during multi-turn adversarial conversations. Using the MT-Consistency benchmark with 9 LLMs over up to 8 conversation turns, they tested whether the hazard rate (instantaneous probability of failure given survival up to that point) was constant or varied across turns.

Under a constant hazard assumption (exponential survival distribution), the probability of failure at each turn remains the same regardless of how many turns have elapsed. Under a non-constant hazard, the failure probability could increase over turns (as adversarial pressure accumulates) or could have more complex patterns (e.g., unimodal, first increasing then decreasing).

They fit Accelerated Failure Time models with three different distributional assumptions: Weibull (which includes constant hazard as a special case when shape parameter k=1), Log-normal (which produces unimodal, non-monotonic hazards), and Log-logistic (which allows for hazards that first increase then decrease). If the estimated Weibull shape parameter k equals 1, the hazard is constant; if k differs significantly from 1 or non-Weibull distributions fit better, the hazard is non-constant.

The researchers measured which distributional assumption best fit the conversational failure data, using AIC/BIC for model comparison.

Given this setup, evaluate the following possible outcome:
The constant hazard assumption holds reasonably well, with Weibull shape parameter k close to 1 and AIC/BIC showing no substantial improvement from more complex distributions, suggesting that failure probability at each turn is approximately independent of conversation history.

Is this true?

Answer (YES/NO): NO